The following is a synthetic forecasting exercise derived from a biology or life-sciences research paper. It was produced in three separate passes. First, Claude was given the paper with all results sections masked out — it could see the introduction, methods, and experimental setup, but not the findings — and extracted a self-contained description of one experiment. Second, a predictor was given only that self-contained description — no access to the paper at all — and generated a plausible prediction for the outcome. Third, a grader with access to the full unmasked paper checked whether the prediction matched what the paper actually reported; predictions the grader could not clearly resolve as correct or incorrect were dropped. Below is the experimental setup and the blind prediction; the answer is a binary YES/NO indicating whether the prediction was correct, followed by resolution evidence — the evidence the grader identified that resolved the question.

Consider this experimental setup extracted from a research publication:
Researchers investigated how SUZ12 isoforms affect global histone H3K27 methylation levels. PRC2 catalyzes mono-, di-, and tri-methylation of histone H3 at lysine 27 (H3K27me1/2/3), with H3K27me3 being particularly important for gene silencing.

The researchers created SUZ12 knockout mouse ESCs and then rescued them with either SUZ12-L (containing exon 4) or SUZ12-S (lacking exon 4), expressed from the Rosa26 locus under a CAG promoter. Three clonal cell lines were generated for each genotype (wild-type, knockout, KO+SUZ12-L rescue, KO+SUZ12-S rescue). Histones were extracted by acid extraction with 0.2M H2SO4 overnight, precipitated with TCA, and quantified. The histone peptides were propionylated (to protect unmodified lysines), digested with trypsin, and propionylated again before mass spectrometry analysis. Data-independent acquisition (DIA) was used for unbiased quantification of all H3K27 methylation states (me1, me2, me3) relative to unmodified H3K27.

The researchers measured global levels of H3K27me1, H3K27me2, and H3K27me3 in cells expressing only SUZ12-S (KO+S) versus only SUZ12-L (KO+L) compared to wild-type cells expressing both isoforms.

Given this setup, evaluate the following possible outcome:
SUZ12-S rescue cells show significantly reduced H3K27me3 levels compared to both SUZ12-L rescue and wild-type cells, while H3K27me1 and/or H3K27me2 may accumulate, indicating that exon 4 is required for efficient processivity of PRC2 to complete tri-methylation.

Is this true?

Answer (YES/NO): YES